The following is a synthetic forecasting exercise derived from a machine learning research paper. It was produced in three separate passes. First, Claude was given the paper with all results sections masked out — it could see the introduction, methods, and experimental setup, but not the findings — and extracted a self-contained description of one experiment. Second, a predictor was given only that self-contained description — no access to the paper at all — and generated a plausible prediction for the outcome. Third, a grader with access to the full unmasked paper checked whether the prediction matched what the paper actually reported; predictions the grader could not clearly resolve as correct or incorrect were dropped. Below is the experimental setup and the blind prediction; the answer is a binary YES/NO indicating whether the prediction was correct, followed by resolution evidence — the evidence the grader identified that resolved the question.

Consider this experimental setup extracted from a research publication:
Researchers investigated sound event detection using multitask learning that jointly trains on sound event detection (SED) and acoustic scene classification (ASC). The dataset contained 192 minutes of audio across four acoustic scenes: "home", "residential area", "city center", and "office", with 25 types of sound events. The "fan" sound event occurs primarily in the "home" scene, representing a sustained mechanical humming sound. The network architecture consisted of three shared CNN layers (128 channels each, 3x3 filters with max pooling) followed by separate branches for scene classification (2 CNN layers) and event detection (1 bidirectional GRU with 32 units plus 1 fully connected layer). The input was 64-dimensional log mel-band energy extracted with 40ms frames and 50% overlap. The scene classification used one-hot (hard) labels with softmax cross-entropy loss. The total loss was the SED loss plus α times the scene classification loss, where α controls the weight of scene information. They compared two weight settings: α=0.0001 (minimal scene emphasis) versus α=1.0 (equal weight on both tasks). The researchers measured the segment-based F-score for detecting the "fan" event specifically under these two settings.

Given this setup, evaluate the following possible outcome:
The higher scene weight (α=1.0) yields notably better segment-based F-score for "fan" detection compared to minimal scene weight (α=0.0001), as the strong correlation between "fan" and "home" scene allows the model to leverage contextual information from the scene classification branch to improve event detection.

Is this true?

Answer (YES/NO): NO